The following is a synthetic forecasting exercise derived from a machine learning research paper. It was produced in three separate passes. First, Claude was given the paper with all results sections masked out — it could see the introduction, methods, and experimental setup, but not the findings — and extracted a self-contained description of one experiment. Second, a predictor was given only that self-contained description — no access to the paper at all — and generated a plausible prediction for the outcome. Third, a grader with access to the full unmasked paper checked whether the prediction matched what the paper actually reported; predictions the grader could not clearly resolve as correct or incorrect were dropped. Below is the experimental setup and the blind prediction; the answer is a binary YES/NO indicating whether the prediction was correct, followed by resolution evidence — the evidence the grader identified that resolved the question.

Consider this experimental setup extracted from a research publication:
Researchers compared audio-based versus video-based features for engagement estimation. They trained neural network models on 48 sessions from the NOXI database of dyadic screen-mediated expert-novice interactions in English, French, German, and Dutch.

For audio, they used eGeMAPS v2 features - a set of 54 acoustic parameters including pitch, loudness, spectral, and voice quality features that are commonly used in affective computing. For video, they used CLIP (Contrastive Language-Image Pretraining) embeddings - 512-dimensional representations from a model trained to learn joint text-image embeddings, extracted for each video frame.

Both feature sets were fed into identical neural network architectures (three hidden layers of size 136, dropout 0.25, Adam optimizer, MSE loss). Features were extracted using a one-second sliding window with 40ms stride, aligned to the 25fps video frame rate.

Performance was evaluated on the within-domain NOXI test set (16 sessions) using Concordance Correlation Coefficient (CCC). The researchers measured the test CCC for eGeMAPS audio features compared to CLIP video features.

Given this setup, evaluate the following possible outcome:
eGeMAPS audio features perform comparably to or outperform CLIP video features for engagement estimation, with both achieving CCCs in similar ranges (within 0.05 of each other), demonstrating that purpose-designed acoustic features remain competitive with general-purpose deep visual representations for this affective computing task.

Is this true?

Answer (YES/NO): NO